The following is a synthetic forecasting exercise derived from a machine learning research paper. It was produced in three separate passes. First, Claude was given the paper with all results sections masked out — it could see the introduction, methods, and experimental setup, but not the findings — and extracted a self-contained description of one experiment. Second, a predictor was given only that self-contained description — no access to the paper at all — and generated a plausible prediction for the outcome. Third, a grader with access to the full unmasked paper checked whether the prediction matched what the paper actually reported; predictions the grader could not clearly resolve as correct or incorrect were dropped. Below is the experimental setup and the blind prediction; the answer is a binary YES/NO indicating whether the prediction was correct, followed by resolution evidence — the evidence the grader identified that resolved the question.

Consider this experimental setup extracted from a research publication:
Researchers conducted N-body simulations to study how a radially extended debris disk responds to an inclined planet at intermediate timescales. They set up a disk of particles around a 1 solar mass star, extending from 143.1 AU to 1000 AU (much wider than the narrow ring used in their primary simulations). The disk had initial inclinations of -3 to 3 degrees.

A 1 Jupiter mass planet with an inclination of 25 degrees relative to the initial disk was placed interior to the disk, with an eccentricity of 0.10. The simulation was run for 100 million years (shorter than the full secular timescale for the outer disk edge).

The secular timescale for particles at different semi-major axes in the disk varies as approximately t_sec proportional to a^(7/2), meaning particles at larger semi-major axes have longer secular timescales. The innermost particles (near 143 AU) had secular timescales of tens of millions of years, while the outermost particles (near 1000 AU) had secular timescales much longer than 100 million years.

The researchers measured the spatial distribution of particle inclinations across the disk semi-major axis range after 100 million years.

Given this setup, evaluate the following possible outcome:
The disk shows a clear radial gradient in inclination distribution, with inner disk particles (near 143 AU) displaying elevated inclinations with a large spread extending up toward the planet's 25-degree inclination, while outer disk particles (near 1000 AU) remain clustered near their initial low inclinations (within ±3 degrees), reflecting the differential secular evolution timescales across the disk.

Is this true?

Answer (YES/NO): NO